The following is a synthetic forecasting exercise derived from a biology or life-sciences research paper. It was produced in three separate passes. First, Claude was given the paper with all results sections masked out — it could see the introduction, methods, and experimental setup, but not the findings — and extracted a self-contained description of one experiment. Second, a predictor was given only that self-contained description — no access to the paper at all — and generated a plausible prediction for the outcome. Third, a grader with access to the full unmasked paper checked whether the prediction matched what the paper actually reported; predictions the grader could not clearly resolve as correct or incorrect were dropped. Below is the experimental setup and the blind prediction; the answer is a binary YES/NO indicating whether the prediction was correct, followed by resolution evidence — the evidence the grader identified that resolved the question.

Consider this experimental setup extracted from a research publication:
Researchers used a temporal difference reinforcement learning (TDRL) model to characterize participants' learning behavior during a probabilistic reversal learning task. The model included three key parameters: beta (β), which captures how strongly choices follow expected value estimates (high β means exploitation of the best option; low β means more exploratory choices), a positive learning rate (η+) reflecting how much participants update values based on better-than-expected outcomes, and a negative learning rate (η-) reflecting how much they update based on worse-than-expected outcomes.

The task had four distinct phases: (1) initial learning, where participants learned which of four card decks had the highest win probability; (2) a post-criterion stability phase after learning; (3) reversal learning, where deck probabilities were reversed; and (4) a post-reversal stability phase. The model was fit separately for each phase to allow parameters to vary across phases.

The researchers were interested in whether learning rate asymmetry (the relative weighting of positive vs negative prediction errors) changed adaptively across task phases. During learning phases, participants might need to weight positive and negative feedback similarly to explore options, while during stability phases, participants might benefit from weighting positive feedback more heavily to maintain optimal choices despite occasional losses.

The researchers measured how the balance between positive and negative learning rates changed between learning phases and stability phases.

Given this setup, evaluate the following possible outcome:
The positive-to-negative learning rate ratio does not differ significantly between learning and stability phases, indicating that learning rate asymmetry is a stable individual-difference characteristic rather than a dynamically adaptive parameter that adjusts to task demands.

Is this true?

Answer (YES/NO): NO